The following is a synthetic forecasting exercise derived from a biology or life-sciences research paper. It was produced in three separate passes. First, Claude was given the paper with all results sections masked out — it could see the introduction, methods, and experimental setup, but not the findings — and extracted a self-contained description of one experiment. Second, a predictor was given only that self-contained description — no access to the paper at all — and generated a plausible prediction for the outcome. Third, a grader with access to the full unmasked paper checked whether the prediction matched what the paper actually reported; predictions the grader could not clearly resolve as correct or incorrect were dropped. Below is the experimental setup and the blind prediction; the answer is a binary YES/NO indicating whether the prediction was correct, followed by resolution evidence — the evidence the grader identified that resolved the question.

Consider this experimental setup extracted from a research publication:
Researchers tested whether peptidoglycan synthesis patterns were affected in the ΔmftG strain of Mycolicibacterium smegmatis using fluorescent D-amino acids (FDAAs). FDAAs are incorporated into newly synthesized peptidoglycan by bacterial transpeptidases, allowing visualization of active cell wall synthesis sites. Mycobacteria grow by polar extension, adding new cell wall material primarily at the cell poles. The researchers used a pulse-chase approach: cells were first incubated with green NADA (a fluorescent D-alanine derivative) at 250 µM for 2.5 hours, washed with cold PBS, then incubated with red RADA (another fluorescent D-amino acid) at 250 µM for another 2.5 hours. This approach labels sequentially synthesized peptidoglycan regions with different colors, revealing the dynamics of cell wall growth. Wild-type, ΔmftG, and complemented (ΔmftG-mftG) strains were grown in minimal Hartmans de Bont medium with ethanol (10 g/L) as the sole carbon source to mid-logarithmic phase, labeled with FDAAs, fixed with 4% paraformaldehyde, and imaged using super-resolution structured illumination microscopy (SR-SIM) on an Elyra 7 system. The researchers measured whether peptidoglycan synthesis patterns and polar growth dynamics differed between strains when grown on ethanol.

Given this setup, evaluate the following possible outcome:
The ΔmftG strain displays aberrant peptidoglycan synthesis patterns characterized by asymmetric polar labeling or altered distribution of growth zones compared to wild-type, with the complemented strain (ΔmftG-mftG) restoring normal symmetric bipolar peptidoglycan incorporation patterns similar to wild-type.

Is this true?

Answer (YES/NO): YES